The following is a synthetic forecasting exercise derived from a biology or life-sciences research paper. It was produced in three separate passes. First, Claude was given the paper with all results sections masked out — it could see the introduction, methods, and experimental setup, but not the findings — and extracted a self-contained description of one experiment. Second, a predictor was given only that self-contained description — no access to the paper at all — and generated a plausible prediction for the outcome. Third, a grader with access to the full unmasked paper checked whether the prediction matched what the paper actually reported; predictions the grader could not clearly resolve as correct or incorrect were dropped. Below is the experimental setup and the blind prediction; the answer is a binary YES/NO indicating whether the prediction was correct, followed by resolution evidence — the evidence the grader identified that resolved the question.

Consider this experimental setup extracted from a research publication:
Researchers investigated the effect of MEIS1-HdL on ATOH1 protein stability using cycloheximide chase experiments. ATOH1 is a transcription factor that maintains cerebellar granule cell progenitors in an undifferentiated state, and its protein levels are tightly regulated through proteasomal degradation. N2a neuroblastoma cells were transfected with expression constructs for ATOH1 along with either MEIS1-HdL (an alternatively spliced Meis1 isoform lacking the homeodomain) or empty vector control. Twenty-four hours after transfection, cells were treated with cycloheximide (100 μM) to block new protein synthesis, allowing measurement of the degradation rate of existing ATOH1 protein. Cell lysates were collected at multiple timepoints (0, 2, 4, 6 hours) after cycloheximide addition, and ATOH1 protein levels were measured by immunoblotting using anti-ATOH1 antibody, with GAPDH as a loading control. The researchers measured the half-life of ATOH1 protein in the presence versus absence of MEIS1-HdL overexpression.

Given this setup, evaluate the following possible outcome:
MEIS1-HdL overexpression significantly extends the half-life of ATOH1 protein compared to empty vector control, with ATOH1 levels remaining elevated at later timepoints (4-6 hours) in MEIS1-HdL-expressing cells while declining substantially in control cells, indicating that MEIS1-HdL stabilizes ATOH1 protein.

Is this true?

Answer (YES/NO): YES